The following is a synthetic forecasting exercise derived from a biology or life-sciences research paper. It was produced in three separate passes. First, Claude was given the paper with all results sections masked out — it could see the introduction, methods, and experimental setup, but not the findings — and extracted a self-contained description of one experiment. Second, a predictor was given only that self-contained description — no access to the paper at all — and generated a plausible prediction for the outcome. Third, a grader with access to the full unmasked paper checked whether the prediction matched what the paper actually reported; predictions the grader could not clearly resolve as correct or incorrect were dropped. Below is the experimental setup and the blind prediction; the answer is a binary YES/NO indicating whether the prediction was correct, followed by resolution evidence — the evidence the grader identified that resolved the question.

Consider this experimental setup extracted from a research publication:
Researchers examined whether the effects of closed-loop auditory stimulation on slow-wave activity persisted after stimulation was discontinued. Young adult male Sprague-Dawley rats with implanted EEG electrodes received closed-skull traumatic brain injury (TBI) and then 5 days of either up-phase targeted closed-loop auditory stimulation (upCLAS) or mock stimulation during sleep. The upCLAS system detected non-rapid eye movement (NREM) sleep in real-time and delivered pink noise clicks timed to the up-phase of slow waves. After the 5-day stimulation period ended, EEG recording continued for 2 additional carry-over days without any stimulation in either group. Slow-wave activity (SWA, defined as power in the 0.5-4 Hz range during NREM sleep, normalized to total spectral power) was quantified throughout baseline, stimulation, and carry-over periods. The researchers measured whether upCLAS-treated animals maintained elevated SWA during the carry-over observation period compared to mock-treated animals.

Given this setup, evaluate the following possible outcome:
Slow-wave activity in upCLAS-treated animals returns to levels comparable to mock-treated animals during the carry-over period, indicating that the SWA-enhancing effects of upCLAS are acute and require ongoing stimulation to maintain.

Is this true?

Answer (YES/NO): YES